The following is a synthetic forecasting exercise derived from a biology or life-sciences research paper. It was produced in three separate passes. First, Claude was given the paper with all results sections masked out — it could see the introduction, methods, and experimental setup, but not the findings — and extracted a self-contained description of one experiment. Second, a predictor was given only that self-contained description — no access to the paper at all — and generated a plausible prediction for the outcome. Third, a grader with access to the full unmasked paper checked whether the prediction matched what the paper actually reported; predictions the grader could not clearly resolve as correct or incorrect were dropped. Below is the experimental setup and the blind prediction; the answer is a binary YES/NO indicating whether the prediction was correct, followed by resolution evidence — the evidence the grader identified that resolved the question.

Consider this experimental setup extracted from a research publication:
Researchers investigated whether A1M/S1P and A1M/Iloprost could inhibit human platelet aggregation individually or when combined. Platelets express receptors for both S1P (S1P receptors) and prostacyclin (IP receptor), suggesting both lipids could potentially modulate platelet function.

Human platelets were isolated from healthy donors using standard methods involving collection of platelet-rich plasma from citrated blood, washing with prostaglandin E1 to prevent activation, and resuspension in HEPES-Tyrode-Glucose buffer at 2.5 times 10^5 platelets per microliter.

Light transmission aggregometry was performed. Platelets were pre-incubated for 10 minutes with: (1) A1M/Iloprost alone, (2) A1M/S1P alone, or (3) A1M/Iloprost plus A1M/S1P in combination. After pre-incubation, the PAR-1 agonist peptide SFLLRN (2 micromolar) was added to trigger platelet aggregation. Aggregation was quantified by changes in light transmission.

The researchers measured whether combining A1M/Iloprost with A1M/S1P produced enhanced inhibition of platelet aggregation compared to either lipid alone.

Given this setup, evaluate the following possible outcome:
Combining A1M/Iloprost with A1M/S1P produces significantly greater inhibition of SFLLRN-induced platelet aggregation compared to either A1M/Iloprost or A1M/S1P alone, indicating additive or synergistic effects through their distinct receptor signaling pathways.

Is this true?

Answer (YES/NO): NO